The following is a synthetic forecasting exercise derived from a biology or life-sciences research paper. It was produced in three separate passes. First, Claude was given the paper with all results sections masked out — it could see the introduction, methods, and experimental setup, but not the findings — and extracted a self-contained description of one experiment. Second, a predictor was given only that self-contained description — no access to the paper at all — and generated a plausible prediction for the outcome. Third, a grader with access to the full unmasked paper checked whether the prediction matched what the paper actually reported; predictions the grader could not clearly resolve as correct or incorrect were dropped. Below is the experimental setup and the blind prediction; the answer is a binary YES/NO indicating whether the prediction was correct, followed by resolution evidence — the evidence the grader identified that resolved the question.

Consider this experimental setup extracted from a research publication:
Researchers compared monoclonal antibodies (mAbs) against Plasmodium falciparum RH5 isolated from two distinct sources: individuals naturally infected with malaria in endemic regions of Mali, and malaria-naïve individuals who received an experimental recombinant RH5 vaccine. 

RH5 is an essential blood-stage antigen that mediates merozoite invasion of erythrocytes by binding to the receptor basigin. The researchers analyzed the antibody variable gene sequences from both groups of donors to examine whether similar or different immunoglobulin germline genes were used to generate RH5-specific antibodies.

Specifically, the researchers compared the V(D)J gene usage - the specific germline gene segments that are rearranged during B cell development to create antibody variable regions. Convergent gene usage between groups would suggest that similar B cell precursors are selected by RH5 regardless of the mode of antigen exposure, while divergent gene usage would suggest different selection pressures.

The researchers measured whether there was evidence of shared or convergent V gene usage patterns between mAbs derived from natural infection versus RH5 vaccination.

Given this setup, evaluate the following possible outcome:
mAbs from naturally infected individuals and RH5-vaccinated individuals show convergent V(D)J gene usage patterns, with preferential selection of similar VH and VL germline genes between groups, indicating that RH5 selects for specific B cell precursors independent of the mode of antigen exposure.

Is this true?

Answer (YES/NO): NO